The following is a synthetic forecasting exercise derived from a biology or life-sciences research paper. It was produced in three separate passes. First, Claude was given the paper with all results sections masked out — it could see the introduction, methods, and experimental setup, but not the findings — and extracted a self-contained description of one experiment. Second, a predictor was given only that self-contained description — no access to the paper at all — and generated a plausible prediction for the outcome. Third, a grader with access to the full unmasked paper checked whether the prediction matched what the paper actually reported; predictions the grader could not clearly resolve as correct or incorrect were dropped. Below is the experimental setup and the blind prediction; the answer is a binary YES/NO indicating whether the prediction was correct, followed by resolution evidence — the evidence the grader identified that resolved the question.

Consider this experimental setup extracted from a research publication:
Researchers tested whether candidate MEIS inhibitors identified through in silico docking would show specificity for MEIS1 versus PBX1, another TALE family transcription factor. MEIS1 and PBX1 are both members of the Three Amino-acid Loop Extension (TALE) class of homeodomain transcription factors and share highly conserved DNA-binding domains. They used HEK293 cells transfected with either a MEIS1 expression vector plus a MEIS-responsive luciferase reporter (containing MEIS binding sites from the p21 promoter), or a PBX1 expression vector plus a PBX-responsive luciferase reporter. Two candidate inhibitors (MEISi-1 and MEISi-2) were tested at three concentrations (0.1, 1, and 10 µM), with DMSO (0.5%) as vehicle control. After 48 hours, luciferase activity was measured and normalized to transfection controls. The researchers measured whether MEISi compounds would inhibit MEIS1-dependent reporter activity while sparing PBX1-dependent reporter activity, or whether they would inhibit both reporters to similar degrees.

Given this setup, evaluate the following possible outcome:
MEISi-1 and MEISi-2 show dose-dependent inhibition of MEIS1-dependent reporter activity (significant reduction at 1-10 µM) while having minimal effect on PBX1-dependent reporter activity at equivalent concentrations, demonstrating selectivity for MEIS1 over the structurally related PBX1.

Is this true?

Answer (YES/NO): NO